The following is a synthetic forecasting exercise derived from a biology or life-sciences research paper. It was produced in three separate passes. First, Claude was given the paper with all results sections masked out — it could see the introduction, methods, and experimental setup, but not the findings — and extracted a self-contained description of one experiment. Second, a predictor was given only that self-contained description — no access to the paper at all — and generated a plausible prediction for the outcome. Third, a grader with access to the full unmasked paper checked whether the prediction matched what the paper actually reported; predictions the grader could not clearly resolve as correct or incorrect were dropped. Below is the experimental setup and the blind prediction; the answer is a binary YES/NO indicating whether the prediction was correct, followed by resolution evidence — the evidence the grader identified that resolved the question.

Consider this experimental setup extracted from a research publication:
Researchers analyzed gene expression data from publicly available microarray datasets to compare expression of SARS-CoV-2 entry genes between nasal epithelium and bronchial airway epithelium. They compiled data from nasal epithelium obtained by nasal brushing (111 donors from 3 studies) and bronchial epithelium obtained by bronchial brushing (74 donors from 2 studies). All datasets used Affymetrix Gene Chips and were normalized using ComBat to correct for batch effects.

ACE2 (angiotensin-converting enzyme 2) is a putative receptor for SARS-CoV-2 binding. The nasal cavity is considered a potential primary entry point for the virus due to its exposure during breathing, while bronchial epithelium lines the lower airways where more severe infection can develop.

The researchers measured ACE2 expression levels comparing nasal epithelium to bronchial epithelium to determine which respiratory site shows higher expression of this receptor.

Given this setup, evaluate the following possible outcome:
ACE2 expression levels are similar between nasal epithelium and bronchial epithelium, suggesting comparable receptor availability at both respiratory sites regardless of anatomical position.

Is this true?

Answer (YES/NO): NO